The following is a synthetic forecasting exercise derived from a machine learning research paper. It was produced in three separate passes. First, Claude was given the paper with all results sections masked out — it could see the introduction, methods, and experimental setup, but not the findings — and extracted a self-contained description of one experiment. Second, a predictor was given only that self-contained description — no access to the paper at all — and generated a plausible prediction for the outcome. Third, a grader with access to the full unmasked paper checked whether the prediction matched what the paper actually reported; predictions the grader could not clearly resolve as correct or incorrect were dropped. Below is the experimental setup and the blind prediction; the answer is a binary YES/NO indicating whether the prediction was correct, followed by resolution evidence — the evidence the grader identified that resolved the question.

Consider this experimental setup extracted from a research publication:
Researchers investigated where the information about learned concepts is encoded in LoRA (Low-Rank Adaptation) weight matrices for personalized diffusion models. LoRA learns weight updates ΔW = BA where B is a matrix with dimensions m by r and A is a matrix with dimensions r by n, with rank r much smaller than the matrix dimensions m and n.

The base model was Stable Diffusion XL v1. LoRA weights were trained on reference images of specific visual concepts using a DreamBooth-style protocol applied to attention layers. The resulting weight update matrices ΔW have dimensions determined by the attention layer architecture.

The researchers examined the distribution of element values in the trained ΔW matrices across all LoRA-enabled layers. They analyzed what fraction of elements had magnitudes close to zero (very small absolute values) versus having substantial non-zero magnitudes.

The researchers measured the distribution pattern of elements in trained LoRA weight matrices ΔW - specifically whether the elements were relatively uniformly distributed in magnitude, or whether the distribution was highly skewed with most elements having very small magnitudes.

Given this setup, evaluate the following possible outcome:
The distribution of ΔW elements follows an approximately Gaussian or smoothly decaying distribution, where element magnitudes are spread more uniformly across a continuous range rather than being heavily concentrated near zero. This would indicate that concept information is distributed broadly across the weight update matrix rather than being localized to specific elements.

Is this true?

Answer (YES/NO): NO